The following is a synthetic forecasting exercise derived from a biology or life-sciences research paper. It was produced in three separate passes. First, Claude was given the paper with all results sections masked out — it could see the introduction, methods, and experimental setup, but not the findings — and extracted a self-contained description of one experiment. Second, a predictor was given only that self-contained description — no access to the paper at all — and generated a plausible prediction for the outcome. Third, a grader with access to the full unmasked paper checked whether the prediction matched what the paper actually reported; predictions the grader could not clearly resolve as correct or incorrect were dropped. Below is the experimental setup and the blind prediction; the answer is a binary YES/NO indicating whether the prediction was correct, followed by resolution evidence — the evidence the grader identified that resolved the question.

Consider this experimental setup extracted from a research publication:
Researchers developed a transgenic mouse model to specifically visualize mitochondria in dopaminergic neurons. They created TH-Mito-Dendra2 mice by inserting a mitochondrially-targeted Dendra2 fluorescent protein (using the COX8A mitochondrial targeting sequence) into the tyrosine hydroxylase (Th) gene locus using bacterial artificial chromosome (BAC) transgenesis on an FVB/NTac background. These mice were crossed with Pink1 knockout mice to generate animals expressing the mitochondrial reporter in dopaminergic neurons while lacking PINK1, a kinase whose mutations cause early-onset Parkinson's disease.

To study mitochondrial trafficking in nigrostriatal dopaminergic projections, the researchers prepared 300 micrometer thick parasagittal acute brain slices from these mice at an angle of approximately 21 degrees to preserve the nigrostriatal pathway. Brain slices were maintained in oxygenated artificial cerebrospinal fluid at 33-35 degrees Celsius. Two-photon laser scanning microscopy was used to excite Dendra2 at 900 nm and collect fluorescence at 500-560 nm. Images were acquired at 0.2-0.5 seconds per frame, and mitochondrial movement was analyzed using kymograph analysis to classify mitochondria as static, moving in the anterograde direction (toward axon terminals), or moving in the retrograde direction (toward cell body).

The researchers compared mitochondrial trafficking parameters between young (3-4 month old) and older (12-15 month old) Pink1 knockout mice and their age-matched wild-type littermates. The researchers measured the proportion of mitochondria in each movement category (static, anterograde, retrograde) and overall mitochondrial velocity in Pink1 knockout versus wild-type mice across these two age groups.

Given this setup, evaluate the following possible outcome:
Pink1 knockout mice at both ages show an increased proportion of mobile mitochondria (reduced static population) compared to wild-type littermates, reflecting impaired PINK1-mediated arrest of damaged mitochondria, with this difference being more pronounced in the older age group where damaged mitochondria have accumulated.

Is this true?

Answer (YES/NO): NO